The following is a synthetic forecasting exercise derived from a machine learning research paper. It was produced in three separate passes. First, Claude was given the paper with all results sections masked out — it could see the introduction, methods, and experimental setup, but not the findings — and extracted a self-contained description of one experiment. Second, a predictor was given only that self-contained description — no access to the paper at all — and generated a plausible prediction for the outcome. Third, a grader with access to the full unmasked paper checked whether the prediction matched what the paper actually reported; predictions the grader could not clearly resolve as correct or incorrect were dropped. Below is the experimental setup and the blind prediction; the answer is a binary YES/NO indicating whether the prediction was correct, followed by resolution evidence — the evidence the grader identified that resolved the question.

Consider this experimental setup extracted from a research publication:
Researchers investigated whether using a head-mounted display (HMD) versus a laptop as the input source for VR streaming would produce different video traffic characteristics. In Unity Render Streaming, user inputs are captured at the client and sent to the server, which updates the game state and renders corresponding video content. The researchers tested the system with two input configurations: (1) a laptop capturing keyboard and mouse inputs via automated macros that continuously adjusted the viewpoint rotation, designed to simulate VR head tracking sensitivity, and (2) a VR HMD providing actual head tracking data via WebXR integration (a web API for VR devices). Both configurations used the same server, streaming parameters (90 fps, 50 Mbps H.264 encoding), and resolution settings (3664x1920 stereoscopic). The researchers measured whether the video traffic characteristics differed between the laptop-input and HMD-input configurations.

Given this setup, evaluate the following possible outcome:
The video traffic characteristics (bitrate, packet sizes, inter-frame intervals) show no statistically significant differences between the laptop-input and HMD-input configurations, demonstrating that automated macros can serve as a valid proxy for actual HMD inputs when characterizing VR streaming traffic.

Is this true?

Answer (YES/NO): YES